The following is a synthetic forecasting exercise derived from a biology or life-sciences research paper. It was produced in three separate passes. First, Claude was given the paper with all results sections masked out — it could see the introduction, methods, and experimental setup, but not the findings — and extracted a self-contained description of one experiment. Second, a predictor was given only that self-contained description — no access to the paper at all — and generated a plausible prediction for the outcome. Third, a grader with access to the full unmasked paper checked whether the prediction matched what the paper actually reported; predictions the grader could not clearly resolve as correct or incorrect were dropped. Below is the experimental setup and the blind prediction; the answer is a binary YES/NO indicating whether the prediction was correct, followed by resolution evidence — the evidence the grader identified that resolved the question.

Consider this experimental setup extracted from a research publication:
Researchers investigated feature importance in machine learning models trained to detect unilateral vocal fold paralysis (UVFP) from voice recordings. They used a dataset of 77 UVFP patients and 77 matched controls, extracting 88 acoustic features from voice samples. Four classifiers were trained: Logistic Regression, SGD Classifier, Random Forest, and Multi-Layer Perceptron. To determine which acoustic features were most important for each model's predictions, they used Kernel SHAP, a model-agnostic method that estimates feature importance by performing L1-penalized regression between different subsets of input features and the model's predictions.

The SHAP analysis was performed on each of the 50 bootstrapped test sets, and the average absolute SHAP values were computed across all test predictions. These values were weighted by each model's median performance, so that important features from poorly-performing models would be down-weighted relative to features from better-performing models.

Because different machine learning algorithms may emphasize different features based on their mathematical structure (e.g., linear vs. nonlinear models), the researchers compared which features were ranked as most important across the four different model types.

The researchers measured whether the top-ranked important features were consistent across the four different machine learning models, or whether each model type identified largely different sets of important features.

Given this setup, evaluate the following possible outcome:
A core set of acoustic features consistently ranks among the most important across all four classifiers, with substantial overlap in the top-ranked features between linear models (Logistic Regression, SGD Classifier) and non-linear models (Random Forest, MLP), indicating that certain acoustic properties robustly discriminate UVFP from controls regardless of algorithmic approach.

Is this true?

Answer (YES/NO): YES